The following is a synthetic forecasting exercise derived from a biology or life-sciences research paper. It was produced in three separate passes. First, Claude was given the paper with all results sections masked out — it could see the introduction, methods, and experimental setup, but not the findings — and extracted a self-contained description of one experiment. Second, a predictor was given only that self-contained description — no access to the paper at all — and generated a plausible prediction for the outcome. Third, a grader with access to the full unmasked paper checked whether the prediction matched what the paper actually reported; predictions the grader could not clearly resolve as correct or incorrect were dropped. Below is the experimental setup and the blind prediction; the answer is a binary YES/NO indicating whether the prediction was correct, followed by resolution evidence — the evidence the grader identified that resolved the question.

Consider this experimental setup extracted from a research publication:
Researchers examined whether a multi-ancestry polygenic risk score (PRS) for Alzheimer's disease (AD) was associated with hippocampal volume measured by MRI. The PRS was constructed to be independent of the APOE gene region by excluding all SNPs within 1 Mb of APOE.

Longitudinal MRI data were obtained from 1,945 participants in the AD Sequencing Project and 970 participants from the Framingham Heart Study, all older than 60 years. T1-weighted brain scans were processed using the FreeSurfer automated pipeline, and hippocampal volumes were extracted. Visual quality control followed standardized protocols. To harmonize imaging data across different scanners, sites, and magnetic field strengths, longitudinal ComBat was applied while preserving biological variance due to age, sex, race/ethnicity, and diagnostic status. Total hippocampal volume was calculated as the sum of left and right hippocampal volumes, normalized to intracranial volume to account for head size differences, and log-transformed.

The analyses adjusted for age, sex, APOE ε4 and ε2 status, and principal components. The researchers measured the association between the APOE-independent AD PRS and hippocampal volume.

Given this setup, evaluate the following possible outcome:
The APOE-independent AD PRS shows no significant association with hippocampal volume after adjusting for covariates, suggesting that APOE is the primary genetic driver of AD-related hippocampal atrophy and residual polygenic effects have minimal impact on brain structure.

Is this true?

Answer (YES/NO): NO